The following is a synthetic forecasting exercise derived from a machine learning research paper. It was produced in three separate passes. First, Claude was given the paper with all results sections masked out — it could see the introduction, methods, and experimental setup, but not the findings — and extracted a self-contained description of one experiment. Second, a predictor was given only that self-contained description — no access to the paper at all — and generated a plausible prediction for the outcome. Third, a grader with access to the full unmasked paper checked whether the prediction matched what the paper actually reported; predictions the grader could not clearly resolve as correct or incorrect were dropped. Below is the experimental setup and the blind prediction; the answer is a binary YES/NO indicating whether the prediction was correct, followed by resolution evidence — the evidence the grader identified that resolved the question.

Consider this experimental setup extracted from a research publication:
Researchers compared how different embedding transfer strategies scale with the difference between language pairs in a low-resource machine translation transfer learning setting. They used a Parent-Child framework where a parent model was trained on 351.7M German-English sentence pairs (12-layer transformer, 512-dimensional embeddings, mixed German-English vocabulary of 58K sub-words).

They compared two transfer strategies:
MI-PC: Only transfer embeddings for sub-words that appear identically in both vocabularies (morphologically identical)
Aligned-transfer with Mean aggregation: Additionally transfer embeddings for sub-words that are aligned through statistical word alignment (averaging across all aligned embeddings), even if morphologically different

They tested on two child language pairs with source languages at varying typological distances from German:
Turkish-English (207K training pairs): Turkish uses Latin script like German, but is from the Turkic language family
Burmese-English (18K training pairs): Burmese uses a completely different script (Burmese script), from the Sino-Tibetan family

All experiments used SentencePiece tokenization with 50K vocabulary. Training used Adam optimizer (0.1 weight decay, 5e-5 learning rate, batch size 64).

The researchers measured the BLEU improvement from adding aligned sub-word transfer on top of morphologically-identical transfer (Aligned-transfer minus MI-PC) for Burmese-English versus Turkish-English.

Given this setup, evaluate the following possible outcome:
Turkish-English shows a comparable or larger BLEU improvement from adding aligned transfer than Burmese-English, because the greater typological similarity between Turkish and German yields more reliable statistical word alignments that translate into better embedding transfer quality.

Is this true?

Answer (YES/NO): NO